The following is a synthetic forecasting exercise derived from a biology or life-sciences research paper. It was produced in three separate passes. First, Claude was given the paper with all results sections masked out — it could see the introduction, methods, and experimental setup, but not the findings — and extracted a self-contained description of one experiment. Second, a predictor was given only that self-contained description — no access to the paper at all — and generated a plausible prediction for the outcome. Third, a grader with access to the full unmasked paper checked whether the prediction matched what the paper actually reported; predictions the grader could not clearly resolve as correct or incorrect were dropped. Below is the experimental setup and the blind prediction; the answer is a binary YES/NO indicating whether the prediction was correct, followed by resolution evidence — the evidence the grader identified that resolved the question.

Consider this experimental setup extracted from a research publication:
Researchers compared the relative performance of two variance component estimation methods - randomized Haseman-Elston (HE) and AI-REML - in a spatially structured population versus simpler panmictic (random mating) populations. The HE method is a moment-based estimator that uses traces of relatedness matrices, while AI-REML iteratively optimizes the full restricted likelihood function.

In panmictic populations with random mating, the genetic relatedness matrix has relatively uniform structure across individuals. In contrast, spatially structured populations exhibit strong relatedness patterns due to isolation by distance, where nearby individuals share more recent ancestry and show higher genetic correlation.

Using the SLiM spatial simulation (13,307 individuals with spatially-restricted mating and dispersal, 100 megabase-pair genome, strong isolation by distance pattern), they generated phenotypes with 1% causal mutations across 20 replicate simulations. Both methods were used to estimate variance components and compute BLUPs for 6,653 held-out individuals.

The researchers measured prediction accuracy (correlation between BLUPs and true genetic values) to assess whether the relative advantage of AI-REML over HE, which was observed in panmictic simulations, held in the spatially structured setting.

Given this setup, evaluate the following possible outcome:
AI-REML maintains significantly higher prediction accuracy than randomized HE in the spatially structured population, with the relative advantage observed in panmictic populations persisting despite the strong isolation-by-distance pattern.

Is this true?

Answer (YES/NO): NO